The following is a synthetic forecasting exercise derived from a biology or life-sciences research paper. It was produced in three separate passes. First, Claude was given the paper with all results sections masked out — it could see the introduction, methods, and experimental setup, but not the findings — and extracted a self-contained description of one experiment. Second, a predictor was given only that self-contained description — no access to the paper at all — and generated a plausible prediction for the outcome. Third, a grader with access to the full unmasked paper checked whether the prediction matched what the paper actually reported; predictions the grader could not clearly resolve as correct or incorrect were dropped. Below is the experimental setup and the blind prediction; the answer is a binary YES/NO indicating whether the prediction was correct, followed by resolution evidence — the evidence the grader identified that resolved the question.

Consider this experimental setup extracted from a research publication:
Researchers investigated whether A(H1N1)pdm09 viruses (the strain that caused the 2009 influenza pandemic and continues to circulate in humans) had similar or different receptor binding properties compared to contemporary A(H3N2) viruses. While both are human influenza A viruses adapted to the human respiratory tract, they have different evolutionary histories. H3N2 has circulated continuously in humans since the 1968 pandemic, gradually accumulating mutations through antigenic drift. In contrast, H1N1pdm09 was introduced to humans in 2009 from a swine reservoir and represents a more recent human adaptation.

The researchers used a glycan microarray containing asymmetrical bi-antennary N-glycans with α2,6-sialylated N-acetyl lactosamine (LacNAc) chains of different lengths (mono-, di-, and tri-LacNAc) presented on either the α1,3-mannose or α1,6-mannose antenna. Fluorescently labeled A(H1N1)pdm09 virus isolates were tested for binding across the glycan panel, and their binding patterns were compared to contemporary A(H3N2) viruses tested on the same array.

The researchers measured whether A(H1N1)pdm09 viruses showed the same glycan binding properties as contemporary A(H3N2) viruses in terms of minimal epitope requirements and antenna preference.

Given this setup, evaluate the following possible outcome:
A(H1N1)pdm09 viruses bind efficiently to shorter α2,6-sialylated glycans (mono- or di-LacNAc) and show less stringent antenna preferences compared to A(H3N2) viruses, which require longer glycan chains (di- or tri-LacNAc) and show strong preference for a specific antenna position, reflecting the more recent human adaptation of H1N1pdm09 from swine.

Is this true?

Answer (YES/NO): NO